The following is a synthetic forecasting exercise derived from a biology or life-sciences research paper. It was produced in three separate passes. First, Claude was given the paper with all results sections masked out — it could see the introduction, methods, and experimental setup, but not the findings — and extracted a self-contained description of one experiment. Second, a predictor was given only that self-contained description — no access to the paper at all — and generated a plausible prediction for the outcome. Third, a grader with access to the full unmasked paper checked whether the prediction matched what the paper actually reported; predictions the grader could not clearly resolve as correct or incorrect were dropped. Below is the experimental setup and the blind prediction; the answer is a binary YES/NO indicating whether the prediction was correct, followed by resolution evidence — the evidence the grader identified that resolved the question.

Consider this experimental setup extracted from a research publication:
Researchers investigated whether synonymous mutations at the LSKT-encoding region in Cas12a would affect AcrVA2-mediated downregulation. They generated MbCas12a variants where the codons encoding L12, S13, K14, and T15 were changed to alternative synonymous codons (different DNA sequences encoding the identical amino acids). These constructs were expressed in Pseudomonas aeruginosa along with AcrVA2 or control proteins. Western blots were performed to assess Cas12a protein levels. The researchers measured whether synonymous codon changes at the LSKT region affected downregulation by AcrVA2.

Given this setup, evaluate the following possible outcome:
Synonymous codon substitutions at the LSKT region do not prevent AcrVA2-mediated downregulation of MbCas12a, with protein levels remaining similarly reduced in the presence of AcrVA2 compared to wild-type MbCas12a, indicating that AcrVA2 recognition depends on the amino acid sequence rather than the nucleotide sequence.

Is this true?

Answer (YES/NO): YES